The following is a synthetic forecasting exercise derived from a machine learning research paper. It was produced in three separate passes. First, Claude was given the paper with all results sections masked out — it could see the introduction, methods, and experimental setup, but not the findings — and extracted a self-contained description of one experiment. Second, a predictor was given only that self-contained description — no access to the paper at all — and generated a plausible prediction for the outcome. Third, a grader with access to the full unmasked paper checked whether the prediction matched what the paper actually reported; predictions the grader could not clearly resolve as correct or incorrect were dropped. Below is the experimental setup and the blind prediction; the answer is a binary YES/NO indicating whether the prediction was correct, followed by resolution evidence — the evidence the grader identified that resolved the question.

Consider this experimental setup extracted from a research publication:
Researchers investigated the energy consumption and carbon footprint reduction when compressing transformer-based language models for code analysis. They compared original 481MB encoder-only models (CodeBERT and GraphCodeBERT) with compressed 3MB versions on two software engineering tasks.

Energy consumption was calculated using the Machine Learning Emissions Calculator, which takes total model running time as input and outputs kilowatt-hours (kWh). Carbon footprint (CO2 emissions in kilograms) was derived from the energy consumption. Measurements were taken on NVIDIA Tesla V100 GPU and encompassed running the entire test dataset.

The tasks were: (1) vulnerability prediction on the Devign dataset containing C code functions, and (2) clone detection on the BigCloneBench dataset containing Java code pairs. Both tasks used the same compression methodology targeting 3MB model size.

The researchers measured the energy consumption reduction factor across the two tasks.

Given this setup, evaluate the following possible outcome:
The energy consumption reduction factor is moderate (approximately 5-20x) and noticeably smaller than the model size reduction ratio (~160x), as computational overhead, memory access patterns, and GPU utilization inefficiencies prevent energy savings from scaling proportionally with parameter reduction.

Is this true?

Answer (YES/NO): NO